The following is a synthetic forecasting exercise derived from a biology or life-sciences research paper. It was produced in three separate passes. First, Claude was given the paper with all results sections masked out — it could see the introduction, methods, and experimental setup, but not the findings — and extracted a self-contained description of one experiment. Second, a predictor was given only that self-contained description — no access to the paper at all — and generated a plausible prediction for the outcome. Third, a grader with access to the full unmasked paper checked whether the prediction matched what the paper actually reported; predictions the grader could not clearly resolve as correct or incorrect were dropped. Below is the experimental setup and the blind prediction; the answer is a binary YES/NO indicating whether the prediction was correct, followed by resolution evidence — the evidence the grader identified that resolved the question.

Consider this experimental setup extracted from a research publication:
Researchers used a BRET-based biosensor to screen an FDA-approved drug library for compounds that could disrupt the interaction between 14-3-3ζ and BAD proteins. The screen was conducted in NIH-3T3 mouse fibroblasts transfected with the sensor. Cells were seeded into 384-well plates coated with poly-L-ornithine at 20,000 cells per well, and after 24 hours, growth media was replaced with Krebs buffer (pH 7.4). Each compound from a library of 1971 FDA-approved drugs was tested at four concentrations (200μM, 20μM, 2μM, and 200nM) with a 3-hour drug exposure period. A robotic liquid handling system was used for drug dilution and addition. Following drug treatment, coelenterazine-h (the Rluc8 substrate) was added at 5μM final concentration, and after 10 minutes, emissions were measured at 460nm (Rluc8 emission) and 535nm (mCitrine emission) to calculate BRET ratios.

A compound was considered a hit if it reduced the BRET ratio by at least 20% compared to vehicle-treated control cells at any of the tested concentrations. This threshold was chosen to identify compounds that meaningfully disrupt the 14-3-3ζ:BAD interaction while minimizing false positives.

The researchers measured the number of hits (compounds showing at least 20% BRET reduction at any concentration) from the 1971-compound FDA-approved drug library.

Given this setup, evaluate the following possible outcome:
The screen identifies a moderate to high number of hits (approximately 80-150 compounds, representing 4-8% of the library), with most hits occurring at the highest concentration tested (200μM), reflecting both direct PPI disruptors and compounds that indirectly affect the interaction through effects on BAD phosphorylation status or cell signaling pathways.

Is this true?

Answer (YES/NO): NO